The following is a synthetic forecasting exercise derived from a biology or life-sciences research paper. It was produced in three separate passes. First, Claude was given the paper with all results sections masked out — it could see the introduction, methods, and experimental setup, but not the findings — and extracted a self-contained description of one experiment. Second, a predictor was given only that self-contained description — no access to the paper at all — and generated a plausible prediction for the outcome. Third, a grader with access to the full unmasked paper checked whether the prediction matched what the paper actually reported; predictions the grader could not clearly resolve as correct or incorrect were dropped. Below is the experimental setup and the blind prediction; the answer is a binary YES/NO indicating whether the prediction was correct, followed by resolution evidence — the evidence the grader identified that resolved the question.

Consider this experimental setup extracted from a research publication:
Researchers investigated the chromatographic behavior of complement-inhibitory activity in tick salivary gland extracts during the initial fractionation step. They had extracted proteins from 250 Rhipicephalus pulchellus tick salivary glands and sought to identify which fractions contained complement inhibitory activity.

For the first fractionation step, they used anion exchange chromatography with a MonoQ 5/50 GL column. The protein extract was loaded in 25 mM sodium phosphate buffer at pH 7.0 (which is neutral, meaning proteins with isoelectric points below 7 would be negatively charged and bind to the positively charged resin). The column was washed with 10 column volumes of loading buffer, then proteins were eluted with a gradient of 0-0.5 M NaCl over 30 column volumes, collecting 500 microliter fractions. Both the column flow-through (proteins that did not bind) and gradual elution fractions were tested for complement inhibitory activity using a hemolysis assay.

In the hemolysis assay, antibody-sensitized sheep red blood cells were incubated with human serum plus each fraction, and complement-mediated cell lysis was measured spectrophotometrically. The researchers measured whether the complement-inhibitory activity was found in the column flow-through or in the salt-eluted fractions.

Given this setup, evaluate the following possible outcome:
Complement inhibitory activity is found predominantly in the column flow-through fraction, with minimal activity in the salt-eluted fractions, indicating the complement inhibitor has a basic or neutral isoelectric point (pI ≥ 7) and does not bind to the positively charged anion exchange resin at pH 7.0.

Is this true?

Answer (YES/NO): YES